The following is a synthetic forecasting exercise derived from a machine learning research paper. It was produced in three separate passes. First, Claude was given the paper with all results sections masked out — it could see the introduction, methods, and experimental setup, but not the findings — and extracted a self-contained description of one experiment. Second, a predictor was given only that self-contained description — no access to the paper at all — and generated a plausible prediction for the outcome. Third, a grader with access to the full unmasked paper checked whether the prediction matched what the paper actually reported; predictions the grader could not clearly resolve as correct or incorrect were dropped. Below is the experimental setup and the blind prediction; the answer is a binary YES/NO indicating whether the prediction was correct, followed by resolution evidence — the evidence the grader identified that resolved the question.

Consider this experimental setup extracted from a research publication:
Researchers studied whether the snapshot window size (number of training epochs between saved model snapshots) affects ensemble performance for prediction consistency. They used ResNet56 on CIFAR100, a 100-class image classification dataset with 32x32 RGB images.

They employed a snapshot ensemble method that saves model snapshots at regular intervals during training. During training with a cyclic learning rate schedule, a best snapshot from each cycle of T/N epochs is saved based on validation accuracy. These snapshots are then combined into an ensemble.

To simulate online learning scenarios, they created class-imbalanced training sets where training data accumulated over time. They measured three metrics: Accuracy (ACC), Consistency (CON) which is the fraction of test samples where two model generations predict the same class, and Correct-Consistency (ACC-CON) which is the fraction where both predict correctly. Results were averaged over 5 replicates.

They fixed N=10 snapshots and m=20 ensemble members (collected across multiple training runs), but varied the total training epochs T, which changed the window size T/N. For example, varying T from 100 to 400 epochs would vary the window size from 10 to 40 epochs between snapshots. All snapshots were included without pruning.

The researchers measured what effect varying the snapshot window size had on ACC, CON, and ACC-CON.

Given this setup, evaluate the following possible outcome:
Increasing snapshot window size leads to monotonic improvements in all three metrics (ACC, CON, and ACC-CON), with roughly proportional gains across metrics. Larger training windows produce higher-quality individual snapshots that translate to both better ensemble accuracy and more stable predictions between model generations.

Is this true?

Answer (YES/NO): NO